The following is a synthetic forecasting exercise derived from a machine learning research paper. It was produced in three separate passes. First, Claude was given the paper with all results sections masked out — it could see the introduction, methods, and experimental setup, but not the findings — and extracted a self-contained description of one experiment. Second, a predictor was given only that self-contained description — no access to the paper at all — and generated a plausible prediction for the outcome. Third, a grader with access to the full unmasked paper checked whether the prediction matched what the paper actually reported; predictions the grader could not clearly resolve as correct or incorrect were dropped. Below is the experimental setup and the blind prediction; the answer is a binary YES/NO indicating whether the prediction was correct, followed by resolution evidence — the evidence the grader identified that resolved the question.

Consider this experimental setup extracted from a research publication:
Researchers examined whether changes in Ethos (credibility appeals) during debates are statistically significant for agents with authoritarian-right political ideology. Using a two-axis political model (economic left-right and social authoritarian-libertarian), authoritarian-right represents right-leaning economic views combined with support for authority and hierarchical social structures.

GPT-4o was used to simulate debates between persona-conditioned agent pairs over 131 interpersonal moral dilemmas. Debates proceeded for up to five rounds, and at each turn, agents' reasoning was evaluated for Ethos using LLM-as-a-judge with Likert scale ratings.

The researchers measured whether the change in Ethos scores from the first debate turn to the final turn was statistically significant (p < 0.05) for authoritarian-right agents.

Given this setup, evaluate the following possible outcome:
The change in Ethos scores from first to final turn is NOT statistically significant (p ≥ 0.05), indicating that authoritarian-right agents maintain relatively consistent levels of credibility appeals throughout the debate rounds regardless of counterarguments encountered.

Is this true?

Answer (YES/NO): YES